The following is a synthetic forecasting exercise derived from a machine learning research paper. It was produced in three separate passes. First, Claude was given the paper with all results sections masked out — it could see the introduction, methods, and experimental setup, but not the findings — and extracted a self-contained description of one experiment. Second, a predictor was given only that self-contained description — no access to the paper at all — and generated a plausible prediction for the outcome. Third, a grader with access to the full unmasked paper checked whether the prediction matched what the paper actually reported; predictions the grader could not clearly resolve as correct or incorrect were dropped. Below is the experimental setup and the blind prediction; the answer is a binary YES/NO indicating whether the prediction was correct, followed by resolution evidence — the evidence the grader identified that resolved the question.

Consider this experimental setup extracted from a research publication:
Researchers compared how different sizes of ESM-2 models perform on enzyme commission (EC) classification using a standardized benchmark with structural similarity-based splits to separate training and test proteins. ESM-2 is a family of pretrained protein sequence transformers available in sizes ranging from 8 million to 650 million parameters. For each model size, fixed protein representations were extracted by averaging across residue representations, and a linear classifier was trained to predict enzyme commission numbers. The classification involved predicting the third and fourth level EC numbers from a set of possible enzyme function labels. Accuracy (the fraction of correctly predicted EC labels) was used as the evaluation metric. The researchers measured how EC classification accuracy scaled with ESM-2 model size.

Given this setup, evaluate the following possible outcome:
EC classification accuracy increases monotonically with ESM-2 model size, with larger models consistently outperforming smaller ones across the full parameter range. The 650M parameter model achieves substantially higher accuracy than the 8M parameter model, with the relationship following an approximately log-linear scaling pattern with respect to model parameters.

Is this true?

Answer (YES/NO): NO